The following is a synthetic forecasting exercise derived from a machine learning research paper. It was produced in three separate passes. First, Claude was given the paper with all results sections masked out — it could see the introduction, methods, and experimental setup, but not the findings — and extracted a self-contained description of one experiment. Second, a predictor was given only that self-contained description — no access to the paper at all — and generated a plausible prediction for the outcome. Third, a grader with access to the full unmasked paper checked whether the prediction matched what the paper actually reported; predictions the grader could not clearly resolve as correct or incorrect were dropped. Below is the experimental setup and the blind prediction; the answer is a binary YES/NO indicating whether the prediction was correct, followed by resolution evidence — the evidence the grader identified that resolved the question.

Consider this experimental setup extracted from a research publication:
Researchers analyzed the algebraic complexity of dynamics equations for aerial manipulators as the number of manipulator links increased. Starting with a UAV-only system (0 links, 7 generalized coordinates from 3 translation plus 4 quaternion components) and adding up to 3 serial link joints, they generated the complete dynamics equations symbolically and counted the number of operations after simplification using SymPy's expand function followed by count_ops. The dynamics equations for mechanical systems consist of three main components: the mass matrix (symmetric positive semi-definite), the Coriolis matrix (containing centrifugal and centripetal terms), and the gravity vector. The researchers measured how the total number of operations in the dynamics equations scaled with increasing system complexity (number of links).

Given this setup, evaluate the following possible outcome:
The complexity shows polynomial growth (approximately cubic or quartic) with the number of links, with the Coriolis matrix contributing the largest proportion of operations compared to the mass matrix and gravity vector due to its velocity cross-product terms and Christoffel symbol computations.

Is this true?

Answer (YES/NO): NO